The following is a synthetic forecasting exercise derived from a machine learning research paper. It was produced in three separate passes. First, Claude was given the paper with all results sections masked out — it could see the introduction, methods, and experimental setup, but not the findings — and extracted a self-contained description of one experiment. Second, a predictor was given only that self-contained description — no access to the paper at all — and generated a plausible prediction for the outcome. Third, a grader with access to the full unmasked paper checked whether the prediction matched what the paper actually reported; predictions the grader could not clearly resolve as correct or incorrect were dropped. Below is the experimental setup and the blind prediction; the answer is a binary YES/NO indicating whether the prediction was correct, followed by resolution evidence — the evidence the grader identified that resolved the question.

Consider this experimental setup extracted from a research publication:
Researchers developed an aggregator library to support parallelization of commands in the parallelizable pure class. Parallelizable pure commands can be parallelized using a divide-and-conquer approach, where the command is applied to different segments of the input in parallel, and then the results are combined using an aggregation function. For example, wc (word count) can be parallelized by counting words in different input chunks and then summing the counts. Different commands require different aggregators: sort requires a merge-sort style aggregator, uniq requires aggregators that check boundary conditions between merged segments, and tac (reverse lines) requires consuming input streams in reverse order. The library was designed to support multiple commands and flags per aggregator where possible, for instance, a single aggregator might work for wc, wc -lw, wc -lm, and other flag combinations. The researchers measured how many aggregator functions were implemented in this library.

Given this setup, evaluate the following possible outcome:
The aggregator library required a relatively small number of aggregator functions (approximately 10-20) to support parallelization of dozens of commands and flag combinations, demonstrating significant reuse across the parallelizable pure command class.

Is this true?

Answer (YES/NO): NO